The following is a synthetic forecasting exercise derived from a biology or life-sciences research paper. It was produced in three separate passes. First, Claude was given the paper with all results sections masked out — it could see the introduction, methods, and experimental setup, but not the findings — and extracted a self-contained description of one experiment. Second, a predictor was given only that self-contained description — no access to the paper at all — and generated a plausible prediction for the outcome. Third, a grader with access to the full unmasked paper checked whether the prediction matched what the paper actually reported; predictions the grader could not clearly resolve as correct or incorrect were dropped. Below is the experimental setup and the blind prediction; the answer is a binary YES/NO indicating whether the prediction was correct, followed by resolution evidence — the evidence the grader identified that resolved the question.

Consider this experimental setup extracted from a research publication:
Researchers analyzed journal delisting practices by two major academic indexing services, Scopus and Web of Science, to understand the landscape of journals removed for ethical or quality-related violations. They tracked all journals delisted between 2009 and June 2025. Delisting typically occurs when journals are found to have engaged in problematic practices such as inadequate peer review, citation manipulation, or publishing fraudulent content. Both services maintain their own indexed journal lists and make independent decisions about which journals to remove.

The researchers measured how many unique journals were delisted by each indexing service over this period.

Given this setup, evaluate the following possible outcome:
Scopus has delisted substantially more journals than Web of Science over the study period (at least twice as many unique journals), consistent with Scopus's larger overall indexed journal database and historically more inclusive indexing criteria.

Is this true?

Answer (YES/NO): YES